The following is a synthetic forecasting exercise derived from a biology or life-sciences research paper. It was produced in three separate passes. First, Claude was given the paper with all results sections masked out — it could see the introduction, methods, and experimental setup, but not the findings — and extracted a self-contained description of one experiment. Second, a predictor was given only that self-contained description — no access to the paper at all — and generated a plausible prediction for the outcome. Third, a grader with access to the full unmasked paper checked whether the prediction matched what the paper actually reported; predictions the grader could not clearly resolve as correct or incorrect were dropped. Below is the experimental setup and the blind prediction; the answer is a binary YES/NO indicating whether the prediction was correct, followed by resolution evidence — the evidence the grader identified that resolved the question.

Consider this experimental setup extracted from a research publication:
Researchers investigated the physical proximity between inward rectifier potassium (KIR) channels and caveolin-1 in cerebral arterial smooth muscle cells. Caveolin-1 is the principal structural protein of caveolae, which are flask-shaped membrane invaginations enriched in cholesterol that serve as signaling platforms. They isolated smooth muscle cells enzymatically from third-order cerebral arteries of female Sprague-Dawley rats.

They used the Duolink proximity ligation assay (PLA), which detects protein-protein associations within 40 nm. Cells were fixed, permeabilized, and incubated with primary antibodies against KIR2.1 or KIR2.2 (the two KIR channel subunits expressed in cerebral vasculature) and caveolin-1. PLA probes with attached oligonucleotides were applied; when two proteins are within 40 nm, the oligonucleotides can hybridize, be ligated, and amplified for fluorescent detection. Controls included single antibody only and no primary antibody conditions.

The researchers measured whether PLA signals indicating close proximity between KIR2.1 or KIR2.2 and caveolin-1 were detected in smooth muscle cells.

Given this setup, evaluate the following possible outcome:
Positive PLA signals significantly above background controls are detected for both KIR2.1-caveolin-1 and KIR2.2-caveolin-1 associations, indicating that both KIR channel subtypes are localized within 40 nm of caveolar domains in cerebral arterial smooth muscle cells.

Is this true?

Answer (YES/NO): YES